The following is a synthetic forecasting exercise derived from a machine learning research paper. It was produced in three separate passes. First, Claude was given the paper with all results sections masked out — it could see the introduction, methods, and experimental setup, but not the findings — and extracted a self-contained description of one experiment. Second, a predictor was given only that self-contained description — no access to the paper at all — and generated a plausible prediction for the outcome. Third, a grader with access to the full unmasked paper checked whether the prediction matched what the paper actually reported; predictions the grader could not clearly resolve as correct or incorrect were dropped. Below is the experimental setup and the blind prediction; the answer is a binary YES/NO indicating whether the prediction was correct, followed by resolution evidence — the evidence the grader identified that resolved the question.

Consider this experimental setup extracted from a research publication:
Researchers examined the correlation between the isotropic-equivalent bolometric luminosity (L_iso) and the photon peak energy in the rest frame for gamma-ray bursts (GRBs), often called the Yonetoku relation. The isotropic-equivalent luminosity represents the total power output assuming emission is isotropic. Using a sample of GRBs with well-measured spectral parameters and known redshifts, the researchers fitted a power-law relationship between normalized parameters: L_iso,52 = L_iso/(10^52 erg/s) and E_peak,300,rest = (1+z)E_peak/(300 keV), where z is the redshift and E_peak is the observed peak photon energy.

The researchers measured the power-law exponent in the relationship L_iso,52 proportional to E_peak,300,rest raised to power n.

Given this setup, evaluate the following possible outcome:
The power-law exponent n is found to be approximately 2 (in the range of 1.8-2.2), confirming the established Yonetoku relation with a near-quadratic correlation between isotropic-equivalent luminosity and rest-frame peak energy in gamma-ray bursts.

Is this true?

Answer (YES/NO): NO